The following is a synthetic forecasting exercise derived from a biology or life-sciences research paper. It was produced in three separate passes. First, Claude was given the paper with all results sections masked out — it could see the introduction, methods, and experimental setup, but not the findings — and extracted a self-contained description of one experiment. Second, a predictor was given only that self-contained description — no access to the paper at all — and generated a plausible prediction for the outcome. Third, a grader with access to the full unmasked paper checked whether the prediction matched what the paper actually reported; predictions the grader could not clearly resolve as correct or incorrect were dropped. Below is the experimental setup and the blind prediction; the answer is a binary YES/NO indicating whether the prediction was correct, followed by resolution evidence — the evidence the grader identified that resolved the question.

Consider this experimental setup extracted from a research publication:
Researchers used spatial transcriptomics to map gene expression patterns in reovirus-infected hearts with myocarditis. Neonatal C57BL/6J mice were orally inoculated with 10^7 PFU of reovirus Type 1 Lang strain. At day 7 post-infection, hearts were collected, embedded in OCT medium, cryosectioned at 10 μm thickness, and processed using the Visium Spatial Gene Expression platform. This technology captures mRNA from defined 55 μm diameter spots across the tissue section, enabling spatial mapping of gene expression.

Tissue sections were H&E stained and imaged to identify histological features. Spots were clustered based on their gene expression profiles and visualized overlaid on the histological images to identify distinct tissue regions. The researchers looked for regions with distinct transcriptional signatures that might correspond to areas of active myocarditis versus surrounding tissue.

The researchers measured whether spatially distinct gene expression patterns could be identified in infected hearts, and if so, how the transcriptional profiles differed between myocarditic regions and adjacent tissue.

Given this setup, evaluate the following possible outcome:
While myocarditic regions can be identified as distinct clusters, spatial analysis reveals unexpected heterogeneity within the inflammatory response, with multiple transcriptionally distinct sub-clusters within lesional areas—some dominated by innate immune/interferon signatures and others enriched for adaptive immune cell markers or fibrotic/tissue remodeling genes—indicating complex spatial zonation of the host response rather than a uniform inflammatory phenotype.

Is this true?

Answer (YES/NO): NO